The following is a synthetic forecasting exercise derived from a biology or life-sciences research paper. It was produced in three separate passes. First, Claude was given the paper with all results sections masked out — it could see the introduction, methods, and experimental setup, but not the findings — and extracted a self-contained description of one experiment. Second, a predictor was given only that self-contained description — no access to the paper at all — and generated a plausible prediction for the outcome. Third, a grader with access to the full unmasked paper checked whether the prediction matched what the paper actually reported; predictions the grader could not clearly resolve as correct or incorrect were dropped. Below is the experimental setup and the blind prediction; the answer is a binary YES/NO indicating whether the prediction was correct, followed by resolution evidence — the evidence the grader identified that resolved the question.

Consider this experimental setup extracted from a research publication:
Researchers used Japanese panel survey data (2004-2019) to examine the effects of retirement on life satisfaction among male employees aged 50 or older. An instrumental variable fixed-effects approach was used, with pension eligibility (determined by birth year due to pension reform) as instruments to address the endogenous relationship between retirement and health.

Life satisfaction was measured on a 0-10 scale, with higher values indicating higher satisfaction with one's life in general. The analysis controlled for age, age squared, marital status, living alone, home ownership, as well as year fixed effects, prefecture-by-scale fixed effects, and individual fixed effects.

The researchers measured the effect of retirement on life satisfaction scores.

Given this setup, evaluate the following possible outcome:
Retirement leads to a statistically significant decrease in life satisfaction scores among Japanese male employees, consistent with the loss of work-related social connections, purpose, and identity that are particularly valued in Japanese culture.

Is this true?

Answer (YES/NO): NO